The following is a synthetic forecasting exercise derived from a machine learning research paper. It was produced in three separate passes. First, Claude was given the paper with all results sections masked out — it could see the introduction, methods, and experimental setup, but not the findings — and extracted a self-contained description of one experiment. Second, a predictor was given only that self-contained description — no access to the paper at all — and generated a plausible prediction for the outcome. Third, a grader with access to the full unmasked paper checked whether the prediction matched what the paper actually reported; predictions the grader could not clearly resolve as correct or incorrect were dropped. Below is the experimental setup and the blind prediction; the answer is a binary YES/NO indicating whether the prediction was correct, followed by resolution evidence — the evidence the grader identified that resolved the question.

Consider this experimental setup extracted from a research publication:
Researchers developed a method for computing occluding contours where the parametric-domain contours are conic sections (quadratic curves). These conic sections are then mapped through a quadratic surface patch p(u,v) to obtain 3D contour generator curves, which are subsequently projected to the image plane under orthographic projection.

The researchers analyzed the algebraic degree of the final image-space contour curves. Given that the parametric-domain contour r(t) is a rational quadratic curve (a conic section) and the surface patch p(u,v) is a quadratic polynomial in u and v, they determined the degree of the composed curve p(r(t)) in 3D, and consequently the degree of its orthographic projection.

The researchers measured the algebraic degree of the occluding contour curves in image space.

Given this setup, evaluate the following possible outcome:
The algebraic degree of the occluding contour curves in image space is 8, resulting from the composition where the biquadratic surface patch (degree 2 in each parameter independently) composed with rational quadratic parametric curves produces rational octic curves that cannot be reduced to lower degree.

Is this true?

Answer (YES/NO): NO